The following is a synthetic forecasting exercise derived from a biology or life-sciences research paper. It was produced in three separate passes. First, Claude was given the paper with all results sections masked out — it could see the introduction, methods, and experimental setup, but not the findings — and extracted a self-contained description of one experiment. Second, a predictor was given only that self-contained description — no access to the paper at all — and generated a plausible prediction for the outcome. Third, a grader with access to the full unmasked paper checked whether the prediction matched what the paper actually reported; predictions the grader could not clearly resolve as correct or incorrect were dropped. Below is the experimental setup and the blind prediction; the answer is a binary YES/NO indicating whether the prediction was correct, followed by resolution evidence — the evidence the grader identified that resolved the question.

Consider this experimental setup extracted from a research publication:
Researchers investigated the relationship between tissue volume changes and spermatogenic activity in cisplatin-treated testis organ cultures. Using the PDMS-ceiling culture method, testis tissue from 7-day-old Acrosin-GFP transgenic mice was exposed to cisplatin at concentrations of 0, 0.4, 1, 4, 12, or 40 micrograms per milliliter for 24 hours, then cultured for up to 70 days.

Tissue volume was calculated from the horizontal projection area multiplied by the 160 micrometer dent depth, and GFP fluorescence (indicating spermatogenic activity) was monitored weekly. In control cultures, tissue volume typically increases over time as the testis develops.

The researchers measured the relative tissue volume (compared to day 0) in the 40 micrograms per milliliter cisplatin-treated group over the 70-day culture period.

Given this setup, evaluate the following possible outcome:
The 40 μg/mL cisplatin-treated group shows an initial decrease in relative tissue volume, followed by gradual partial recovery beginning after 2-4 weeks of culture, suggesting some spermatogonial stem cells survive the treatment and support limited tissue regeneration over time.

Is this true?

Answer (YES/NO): NO